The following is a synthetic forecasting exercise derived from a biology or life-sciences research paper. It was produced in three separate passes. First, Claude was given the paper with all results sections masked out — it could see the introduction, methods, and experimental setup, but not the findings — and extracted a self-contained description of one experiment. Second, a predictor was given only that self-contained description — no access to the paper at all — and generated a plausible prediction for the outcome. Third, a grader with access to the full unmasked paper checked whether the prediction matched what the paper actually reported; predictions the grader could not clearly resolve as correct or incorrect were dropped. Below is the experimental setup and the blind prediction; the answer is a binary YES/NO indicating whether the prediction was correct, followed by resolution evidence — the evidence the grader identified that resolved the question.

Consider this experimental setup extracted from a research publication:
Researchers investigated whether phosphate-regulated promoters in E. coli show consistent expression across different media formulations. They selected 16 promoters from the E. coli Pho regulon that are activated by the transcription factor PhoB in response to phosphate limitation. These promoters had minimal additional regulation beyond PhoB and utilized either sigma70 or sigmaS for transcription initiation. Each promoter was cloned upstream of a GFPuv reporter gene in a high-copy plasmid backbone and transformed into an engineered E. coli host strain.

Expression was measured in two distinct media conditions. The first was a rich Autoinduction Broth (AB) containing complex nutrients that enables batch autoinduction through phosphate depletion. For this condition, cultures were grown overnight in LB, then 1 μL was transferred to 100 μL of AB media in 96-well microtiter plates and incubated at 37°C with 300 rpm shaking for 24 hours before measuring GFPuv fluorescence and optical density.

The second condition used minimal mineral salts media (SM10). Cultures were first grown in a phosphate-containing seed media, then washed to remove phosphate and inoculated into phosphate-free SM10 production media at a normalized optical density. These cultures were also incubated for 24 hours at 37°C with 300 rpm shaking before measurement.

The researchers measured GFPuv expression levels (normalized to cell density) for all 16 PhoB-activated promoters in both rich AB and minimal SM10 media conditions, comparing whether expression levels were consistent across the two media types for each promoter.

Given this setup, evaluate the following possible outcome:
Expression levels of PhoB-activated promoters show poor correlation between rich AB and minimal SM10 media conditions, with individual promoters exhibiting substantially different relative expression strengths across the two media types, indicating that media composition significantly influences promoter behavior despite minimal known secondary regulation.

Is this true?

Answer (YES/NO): YES